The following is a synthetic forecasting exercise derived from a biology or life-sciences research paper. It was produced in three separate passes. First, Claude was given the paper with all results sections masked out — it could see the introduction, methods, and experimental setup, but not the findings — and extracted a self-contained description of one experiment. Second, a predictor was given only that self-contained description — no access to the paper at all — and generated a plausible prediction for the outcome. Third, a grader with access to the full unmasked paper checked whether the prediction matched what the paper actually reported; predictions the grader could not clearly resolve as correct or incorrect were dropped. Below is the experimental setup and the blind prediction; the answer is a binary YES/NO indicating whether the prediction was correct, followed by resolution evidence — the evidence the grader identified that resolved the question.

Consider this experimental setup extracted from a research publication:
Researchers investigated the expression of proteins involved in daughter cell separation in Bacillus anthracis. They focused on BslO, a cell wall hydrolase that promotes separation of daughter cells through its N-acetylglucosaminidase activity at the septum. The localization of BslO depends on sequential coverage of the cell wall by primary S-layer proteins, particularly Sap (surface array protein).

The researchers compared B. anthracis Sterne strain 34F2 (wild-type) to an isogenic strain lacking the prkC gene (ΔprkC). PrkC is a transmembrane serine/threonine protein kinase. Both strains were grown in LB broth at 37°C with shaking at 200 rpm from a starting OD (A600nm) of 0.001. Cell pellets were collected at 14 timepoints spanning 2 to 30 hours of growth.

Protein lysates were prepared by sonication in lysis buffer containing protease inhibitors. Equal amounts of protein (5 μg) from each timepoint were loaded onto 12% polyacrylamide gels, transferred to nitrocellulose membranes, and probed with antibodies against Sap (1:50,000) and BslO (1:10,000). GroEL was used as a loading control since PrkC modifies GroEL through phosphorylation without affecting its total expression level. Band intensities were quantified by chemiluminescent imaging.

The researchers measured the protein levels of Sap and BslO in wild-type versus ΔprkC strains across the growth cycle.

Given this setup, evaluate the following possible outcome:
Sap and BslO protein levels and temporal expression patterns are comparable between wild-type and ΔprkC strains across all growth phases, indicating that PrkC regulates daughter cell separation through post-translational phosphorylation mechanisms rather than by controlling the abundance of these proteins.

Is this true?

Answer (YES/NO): NO